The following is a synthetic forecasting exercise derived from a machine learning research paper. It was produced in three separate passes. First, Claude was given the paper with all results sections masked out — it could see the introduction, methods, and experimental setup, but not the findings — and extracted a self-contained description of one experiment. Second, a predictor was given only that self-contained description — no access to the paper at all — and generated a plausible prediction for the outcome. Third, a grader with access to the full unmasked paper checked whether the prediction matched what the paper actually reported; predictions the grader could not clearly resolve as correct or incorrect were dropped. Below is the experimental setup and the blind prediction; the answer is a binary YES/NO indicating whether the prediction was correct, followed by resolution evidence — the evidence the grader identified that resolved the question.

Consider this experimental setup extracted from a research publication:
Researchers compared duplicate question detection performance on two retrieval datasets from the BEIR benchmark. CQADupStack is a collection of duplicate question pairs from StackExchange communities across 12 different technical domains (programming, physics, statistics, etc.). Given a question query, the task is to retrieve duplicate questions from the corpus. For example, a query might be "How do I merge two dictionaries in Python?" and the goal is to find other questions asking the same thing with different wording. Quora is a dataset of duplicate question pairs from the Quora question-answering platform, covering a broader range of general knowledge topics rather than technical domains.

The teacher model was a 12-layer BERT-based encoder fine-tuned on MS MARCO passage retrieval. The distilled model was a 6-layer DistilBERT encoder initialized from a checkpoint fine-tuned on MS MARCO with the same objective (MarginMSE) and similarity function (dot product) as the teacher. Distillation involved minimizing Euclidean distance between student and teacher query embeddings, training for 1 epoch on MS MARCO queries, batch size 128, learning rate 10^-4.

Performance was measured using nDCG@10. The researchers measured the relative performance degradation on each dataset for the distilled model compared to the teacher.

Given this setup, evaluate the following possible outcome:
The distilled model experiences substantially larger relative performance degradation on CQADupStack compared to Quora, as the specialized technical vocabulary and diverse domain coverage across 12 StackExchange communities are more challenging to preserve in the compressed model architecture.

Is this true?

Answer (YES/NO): YES